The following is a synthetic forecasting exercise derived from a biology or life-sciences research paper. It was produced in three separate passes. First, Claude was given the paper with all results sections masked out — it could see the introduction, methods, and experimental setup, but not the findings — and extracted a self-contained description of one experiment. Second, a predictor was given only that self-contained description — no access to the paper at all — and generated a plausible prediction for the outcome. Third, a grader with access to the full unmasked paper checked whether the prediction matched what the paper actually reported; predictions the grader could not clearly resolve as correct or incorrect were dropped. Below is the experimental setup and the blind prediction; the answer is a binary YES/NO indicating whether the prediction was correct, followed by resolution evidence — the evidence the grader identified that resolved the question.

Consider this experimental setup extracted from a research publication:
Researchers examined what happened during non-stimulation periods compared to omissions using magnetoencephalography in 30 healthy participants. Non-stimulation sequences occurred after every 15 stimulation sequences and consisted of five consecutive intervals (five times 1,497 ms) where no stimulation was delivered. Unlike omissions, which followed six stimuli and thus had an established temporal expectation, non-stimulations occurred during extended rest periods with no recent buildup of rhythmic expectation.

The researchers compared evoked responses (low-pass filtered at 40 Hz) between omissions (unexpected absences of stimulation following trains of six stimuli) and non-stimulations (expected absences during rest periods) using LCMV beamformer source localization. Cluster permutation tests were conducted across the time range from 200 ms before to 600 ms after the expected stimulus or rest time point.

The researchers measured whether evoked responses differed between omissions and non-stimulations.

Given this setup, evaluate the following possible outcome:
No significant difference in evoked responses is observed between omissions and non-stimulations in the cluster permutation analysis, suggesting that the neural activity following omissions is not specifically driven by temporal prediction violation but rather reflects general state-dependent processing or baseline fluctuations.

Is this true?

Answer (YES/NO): NO